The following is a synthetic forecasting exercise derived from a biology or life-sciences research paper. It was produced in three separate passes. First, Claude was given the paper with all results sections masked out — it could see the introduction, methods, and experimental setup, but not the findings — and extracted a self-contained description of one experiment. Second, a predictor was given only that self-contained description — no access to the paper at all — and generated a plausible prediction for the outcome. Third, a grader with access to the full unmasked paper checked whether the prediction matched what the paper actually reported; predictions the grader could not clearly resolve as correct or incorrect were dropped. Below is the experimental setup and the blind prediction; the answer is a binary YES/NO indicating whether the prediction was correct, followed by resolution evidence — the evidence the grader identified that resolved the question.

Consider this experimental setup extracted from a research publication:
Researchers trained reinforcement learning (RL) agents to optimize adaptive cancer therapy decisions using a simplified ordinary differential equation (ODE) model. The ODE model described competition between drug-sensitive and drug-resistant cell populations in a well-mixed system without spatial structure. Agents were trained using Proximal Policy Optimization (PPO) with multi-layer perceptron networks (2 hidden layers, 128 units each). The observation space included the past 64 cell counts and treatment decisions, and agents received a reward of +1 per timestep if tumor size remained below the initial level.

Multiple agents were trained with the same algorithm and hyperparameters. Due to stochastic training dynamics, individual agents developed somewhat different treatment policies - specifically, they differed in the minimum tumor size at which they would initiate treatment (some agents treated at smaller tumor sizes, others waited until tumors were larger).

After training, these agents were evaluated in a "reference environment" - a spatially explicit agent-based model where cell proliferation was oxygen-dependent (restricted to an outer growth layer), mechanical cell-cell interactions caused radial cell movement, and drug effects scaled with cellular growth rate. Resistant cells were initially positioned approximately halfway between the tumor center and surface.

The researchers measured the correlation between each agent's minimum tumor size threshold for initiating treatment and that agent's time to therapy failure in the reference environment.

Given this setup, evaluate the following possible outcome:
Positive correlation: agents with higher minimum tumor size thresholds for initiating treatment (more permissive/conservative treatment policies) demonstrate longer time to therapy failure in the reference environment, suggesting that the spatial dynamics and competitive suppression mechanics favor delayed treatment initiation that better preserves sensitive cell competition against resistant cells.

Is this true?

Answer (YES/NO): YES